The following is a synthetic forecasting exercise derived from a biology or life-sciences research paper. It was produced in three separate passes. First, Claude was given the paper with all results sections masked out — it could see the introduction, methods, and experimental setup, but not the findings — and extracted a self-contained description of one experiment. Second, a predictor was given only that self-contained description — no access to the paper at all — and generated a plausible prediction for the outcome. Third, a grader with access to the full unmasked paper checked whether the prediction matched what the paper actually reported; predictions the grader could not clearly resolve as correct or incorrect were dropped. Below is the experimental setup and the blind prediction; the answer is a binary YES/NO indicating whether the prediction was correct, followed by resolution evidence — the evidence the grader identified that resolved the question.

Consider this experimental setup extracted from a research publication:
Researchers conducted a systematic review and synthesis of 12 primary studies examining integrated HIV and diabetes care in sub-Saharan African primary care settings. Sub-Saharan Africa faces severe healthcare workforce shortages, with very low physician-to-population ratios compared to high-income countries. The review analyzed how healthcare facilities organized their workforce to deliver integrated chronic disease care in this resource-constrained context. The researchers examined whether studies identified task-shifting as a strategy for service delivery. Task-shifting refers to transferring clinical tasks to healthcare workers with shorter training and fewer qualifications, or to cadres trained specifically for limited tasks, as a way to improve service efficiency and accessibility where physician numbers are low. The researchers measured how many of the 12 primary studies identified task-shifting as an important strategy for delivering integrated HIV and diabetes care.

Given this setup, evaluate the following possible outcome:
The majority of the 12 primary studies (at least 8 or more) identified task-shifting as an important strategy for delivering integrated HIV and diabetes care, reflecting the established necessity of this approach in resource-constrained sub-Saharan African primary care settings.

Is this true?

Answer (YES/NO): NO